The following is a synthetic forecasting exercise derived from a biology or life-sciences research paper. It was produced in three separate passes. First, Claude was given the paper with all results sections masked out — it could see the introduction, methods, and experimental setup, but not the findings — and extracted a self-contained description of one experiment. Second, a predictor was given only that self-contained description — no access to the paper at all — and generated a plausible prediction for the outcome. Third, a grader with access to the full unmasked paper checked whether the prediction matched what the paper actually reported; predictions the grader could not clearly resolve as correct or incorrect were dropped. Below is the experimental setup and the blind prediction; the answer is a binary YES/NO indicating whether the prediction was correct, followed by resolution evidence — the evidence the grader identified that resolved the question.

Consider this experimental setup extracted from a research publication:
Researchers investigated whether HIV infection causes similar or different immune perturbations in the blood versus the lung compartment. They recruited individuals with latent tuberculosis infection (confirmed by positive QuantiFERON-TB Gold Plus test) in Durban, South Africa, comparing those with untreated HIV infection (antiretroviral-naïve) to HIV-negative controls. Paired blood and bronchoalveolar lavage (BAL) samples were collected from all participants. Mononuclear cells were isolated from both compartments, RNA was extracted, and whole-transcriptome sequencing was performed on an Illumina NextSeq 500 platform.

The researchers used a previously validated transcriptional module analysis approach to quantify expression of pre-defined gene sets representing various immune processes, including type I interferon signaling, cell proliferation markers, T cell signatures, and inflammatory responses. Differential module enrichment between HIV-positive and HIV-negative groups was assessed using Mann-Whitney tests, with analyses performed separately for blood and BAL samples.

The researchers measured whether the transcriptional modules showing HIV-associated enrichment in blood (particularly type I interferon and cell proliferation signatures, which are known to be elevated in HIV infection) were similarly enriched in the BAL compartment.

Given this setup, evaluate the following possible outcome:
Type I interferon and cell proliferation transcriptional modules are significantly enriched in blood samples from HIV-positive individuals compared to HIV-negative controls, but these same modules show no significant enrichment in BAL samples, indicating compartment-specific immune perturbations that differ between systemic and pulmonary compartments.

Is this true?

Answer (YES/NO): YES